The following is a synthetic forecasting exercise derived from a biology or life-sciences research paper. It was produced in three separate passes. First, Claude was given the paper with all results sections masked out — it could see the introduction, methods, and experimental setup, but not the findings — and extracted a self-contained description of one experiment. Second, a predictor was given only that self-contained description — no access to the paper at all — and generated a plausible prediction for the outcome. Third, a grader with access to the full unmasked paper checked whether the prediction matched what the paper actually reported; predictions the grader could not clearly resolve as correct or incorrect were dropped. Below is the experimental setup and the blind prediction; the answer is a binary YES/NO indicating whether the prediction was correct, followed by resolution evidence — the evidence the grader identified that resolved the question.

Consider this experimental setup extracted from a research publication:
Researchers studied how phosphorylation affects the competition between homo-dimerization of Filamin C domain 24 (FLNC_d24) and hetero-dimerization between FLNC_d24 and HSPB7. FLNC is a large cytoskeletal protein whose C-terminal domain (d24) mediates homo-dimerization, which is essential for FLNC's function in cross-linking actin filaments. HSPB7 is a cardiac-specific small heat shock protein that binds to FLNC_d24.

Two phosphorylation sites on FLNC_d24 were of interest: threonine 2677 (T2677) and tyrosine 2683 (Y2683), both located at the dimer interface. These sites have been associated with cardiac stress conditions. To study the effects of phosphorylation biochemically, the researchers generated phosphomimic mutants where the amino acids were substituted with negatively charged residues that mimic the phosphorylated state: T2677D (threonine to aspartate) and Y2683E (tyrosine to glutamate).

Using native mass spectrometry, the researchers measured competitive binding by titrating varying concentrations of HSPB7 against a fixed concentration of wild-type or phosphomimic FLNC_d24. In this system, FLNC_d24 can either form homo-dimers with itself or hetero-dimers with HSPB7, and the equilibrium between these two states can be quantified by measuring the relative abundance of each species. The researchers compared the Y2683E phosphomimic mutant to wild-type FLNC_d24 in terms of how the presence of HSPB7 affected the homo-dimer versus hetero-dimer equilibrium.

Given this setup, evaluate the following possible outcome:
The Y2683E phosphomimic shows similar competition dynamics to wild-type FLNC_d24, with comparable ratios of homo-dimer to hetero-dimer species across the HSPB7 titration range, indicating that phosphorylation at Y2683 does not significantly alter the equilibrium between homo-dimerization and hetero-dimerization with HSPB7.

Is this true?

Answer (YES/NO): NO